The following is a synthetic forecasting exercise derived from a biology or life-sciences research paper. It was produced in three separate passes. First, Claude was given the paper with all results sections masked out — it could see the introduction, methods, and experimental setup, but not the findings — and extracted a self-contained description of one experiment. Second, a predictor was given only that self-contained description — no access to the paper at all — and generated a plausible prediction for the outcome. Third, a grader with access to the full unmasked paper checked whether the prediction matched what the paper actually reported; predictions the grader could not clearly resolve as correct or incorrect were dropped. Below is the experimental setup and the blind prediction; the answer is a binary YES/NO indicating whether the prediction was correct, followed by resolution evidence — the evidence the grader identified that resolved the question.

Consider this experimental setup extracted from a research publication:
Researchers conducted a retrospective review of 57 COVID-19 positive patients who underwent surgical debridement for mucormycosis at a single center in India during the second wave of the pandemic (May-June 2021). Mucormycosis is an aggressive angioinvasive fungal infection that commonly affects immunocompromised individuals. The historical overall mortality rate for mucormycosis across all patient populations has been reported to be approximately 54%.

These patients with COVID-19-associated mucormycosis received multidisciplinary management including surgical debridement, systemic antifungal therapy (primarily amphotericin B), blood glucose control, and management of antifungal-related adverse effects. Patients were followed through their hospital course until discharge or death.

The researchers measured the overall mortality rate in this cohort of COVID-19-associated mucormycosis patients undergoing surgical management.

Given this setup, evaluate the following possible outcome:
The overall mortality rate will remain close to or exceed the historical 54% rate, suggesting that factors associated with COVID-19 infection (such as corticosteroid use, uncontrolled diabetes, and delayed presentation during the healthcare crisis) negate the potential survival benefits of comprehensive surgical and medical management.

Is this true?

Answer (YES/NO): NO